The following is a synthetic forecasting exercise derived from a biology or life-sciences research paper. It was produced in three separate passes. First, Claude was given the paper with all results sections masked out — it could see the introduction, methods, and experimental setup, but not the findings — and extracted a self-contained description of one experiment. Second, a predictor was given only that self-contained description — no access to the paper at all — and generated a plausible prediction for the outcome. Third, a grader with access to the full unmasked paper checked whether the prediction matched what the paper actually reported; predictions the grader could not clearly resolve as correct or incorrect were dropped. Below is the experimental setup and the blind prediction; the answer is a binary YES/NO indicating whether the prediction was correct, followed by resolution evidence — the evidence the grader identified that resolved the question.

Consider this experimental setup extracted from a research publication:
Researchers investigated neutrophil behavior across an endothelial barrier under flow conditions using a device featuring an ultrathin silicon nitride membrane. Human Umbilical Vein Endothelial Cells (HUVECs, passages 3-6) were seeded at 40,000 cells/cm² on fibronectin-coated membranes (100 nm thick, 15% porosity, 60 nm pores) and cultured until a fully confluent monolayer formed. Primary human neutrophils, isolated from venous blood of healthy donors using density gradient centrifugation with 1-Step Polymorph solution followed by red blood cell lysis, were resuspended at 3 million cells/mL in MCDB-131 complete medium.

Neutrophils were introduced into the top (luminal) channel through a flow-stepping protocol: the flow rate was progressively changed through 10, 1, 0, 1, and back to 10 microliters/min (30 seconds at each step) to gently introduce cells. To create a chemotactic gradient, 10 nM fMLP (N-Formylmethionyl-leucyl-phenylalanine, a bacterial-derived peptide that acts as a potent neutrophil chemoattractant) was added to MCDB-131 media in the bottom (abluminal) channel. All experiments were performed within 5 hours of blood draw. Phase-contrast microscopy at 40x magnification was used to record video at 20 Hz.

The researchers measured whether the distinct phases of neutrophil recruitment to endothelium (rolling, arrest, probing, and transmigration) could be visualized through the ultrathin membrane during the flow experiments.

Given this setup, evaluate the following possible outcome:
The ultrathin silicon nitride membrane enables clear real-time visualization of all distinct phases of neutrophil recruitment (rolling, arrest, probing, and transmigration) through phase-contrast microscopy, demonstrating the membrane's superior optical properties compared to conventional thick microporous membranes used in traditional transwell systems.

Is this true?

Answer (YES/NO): YES